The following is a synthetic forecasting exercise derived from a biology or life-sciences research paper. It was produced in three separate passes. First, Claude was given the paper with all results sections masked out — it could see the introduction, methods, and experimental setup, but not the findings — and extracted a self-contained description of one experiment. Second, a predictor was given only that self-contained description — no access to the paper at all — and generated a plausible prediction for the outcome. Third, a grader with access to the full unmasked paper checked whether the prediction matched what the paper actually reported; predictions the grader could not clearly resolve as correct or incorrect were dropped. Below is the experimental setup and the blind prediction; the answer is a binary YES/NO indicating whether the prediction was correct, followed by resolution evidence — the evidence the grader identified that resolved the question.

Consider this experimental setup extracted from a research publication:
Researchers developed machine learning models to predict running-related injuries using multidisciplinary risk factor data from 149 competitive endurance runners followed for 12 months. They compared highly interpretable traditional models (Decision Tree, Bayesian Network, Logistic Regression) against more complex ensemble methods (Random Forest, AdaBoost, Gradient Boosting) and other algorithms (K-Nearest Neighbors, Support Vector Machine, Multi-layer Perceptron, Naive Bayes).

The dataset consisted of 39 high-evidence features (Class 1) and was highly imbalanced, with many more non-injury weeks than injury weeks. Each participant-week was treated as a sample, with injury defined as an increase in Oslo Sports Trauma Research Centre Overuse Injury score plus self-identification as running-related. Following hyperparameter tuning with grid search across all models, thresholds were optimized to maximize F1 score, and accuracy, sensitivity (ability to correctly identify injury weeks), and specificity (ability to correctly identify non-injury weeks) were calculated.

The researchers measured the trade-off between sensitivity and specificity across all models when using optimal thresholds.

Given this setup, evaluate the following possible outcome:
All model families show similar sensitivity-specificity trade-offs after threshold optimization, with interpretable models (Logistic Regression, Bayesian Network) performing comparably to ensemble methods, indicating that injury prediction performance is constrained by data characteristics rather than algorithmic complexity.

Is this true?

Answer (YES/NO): NO